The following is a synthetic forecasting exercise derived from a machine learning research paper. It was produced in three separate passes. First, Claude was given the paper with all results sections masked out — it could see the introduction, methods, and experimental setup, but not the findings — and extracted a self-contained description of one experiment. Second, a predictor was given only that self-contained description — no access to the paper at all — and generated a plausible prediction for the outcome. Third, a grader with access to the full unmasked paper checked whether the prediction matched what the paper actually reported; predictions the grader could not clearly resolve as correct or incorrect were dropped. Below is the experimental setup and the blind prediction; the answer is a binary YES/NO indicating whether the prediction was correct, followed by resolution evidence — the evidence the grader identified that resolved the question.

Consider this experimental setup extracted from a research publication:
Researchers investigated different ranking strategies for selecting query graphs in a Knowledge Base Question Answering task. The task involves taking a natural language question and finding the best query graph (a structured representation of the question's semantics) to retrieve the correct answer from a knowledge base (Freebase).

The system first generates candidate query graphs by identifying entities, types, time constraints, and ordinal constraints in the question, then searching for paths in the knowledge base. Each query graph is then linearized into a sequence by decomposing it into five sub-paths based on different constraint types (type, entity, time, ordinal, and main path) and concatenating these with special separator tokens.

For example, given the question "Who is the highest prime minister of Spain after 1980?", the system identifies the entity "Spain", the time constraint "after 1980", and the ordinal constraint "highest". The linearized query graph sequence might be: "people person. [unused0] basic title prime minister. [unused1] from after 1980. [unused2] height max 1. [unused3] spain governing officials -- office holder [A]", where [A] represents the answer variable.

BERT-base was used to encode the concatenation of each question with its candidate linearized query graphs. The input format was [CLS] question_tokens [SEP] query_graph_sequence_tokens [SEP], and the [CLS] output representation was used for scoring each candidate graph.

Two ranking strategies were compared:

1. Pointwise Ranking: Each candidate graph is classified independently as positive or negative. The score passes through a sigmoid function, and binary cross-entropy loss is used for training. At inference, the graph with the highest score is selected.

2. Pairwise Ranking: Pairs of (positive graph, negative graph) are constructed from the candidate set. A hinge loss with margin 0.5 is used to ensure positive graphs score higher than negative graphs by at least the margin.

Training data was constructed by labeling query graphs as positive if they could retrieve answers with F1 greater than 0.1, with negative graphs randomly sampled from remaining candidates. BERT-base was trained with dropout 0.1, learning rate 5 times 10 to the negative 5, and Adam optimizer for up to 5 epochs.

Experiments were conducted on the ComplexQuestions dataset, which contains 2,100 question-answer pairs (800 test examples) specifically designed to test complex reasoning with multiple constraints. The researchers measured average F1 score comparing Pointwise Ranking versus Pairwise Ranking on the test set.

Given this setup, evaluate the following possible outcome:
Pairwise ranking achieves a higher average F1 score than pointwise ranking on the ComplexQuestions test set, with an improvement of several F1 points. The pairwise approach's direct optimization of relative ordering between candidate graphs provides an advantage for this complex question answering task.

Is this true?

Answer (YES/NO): YES